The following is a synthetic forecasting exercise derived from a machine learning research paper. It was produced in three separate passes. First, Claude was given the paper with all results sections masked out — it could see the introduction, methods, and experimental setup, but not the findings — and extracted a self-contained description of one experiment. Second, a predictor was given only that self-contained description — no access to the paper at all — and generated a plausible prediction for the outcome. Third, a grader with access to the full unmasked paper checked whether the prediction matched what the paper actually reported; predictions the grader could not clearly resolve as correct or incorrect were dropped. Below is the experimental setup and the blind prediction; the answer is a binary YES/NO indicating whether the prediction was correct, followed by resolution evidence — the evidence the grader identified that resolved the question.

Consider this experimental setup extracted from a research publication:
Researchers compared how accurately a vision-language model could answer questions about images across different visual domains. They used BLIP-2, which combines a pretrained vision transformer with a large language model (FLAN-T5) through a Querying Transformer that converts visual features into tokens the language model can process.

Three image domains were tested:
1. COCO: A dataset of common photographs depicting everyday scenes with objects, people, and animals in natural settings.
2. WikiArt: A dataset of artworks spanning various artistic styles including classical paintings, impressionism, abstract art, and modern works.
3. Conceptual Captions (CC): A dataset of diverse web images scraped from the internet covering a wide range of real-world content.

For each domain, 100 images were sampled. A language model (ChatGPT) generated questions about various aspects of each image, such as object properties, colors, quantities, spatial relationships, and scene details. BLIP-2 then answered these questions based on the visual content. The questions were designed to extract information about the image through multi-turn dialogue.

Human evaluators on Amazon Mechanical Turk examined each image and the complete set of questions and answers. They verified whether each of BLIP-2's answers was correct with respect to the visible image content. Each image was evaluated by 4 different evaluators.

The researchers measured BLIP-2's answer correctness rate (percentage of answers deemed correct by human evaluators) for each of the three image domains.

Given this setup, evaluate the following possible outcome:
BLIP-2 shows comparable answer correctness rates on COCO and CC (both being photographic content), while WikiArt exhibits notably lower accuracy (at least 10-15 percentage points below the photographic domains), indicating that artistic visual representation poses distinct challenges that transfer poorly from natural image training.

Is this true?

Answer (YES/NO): NO